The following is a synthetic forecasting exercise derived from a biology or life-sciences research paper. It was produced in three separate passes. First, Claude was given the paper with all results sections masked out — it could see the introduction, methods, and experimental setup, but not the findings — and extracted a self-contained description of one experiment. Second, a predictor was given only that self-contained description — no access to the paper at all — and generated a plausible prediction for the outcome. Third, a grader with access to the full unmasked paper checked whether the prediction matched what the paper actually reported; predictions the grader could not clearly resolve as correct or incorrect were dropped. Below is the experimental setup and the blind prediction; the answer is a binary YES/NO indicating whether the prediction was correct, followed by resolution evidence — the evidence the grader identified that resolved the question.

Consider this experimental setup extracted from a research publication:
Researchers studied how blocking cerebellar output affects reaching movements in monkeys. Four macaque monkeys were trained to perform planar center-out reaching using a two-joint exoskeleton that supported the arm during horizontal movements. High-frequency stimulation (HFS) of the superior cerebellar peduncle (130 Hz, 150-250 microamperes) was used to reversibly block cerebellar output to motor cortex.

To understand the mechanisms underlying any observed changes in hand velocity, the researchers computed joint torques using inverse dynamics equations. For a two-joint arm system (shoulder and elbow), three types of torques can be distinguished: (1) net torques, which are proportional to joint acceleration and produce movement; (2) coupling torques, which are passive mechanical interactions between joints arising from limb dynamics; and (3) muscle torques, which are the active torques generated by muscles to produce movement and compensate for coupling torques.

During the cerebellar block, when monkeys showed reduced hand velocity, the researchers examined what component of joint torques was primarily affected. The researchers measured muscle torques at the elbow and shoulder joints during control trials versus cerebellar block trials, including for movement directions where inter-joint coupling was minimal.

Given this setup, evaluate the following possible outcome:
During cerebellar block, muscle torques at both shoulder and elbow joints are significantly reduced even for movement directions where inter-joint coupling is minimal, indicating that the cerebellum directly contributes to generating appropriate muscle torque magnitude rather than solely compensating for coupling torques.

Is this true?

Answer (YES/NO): NO